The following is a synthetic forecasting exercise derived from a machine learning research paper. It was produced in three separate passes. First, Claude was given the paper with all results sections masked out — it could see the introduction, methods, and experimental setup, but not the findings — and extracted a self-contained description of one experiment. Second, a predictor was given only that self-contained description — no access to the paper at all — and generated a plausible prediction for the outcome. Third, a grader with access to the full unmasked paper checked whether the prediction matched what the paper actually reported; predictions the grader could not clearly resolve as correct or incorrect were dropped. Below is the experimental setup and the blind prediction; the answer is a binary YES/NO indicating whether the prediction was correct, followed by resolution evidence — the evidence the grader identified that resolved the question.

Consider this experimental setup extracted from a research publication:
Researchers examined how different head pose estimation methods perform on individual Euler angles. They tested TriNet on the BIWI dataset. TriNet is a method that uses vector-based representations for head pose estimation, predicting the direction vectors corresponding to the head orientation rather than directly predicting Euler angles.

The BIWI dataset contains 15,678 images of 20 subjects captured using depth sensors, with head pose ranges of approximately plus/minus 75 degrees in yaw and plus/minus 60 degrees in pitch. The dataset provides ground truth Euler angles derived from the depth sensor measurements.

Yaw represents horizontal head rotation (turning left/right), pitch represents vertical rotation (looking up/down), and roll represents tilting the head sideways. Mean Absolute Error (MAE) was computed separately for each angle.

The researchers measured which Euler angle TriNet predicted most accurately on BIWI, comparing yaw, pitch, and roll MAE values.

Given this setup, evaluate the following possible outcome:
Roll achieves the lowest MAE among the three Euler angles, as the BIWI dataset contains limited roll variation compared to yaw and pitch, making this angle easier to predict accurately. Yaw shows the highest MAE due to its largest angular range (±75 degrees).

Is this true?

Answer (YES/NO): NO